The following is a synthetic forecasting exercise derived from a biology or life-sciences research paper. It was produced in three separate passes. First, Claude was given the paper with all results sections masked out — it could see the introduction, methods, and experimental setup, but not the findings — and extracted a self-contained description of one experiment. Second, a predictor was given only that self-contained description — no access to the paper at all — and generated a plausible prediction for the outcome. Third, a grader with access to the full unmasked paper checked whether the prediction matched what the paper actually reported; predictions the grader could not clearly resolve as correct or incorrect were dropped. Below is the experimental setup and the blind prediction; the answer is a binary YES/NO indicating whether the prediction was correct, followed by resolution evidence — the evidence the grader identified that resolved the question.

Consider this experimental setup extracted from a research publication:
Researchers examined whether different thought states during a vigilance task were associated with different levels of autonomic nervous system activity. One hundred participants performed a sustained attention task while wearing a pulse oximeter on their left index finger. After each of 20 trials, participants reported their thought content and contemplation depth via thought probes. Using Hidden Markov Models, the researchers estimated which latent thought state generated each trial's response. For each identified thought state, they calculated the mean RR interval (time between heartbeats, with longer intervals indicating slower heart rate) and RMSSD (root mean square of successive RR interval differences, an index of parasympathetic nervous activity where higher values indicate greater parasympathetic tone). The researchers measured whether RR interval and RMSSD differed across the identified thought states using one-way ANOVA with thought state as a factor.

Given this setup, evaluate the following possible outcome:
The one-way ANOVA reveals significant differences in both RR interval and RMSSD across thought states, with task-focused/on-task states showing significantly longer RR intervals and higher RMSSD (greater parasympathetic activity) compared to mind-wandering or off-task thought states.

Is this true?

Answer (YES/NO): NO